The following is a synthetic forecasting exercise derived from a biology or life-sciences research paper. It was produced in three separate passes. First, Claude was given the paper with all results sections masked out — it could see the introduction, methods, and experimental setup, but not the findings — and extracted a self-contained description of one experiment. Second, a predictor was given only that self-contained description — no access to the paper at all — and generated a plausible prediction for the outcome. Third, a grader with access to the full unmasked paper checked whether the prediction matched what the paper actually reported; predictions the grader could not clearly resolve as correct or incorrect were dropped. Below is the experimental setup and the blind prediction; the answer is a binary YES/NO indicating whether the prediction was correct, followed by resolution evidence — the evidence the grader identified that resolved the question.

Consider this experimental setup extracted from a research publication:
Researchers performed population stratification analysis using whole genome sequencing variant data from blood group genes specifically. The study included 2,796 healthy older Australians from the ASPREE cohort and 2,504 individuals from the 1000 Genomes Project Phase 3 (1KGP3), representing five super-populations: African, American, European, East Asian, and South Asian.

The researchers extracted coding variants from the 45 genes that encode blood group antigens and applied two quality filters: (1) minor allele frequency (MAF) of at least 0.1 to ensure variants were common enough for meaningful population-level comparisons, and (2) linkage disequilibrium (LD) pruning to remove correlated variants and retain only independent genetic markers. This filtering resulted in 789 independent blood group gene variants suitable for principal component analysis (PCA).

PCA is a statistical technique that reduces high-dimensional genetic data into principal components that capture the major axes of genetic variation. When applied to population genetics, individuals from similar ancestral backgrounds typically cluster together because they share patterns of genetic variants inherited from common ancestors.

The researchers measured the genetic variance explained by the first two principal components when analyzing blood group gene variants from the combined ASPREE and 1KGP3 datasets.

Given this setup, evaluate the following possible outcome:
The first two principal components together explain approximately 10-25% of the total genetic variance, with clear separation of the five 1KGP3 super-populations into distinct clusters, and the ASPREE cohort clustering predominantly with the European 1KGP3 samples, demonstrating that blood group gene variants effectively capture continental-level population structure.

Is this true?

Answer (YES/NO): NO